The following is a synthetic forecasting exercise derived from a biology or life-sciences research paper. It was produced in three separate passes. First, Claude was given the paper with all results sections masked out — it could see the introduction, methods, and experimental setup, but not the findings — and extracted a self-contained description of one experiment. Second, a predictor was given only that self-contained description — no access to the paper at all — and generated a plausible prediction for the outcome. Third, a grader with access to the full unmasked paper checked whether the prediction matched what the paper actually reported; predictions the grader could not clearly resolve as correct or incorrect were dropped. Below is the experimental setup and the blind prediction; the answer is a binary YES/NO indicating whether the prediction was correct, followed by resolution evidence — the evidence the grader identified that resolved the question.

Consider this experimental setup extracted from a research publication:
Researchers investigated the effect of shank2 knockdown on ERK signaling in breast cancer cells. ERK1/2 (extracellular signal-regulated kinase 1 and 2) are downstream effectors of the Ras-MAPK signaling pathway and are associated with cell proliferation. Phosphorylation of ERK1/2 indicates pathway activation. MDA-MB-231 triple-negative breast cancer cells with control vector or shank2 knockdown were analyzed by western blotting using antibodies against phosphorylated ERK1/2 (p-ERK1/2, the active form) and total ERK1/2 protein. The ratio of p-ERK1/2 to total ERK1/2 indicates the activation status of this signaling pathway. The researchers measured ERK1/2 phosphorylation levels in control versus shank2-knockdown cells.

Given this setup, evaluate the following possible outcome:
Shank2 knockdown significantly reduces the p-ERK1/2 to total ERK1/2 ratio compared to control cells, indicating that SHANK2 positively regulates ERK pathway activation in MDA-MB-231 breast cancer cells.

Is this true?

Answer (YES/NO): NO